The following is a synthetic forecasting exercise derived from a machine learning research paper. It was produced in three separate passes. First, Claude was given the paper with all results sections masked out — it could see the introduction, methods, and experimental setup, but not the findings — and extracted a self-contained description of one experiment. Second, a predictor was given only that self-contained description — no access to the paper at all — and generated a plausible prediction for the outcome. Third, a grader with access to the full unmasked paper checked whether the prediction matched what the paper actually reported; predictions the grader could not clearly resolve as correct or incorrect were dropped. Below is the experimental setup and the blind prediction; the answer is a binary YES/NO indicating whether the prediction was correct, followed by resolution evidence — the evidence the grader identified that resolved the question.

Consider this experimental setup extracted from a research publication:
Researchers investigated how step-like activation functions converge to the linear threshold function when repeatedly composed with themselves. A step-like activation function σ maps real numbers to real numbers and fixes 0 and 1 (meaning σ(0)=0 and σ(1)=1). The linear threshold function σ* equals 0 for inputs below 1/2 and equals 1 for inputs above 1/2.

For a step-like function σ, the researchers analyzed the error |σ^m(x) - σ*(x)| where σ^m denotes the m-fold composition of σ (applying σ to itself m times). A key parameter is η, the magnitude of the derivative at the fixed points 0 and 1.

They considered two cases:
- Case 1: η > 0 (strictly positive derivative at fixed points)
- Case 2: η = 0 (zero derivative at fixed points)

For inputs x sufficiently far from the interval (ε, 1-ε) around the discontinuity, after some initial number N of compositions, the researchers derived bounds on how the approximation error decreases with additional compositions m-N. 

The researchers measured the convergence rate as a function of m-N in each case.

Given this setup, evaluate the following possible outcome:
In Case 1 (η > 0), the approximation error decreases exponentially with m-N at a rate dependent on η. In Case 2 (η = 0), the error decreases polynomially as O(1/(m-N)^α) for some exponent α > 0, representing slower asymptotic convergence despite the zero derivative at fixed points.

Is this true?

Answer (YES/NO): NO